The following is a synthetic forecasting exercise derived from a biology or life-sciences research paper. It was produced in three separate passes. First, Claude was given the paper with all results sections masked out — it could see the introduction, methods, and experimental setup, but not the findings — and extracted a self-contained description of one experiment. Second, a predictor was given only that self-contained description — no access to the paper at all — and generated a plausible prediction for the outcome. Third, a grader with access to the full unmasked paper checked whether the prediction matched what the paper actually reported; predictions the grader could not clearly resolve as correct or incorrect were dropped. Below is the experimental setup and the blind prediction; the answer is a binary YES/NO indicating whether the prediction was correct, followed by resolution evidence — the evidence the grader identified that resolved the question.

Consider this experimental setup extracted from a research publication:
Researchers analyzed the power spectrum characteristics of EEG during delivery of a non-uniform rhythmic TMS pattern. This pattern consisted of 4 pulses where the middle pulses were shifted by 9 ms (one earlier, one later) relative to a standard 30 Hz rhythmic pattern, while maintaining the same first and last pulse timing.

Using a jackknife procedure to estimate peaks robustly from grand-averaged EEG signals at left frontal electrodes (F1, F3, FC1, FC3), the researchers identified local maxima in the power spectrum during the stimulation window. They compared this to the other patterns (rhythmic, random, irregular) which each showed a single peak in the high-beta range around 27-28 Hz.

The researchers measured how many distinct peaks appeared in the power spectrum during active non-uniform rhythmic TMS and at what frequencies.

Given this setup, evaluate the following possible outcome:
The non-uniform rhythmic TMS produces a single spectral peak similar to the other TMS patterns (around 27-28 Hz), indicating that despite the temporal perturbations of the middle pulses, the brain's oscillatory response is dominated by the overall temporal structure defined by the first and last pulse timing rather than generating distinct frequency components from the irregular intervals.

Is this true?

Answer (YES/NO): NO